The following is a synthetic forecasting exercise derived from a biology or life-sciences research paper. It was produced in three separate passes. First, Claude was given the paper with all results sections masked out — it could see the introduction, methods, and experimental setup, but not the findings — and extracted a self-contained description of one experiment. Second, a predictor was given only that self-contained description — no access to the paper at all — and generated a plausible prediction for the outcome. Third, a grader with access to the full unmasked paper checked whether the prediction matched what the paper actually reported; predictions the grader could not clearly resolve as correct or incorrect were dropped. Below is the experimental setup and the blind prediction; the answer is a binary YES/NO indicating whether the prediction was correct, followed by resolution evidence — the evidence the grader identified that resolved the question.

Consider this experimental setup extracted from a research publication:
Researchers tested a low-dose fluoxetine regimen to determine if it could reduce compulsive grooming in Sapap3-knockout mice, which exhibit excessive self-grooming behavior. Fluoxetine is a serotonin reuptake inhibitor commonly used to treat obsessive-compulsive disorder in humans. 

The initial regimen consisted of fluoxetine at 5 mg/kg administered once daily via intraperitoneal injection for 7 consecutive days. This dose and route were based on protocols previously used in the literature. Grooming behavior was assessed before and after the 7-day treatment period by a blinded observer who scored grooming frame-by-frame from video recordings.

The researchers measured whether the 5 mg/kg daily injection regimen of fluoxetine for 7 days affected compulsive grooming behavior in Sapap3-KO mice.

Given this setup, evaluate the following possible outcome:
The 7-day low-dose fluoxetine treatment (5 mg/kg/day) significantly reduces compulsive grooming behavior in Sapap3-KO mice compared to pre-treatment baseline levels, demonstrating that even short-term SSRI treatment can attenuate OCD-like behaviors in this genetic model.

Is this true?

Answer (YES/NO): NO